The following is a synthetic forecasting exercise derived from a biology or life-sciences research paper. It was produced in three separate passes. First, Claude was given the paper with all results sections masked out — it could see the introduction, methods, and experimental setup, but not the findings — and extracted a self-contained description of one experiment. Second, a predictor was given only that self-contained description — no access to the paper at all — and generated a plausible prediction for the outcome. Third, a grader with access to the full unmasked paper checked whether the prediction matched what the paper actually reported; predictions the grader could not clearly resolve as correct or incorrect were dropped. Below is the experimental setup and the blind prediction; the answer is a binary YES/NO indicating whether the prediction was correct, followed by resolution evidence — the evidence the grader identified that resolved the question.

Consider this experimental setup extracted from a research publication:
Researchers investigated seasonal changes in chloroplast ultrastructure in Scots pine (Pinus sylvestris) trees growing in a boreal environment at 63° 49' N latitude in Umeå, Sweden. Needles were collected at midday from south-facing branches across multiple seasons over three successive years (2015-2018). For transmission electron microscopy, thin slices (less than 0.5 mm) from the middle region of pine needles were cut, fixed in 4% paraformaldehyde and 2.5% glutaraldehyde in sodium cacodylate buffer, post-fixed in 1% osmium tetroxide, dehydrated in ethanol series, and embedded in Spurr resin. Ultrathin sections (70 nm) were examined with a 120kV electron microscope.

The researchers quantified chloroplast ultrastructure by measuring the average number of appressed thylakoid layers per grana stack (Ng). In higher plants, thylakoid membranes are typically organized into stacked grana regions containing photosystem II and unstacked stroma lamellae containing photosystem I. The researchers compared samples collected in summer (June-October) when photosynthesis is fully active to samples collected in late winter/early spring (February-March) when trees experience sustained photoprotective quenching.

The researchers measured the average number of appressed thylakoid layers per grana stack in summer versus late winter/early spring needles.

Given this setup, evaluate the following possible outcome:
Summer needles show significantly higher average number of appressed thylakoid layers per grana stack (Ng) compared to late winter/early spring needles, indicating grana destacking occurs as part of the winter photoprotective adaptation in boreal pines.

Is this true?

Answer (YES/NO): YES